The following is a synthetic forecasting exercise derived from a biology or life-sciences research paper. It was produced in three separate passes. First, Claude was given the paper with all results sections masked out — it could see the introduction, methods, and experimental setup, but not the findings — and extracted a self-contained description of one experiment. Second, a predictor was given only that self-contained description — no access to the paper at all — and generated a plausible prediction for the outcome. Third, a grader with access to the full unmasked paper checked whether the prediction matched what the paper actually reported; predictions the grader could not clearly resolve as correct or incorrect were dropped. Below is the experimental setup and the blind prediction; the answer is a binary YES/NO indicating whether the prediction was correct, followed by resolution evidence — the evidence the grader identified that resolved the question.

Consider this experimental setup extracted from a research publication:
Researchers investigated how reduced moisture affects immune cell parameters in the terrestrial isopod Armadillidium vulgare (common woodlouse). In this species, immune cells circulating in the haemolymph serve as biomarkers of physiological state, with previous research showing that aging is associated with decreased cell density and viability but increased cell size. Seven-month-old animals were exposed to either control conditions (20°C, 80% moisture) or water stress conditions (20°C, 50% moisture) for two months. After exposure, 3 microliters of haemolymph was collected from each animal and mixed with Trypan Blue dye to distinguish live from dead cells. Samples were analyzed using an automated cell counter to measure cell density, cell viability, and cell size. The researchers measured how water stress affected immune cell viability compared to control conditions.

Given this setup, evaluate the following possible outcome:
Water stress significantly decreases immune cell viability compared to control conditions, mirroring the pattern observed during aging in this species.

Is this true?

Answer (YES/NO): YES